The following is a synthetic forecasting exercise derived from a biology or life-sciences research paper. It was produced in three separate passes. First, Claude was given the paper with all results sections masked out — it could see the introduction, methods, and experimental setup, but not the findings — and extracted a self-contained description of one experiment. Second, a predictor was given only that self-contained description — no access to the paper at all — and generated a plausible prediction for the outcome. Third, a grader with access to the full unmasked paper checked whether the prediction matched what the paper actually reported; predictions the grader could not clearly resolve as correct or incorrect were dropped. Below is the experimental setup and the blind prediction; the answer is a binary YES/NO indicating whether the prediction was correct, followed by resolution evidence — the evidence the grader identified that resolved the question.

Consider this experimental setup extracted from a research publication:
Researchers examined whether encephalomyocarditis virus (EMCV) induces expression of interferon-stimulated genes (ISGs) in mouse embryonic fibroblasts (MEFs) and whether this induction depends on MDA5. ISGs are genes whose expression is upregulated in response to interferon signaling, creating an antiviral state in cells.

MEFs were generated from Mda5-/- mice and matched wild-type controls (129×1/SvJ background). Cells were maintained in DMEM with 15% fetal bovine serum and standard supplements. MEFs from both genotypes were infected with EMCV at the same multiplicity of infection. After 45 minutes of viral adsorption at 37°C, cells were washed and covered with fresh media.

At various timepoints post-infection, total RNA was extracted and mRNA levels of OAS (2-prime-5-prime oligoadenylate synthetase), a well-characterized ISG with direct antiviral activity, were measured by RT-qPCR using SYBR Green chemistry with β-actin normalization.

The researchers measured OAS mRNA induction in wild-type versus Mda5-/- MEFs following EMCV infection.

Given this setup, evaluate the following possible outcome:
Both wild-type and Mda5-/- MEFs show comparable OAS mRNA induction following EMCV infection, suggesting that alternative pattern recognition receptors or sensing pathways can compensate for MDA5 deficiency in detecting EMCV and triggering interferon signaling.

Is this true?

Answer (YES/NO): NO